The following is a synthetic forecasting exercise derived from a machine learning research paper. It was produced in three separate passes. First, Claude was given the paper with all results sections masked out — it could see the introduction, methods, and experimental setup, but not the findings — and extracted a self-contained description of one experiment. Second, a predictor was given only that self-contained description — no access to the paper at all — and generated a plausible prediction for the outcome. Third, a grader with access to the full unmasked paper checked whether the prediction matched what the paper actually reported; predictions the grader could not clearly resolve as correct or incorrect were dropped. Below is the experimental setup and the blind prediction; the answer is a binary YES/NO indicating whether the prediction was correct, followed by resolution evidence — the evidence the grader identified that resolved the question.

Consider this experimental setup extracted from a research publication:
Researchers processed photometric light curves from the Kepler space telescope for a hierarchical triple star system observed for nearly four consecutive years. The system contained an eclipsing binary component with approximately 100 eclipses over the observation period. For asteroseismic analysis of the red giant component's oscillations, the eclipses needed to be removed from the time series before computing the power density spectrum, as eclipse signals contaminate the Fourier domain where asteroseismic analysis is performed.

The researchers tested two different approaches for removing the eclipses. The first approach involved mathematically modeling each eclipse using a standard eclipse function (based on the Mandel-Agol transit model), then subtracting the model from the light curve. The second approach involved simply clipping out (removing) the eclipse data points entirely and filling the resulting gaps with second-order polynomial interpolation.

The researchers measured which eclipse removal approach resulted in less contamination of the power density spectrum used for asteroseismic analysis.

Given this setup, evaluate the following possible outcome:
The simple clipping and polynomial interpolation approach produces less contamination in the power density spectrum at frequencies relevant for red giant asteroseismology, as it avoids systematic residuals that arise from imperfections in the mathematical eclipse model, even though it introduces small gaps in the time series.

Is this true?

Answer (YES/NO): YES